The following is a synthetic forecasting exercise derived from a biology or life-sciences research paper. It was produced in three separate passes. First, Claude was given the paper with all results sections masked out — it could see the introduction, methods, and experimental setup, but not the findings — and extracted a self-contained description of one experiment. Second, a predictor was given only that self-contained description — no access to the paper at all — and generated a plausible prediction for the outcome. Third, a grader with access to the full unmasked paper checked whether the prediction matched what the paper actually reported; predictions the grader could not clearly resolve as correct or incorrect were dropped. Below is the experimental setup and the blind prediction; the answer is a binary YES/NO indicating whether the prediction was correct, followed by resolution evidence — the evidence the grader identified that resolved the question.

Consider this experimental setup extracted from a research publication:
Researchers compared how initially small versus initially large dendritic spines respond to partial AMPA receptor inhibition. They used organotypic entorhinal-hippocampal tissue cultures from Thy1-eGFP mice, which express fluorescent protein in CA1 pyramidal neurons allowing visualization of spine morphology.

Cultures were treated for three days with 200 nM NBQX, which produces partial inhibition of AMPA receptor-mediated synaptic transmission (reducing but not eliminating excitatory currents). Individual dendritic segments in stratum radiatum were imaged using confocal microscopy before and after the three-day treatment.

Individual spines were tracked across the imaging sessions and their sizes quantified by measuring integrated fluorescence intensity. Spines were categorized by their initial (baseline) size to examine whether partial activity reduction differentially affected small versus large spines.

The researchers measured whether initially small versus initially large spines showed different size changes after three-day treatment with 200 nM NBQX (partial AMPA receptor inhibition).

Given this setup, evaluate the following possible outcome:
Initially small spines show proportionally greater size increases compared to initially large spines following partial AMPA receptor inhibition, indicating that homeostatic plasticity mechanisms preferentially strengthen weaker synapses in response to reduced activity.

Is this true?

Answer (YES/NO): NO